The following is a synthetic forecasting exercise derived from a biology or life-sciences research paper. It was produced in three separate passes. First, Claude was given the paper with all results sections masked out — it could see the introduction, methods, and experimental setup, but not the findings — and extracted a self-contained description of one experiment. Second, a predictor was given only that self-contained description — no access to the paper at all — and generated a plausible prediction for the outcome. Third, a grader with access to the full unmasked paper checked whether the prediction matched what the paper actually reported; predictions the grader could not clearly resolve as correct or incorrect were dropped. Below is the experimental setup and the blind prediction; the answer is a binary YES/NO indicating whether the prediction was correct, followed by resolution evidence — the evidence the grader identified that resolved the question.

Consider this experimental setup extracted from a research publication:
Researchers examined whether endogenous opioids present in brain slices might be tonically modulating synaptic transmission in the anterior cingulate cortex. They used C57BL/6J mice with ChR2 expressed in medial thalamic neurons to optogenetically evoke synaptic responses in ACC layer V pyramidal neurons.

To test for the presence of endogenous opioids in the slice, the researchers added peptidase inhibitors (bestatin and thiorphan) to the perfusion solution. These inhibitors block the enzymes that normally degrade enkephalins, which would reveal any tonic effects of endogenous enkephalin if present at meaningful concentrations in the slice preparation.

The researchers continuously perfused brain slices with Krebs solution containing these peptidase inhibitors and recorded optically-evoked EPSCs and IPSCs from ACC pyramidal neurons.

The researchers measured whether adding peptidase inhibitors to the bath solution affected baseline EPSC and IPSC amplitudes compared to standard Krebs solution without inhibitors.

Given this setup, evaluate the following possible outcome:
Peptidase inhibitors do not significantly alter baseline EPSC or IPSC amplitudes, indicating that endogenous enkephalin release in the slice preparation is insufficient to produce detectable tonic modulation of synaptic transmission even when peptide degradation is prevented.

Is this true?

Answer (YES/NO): YES